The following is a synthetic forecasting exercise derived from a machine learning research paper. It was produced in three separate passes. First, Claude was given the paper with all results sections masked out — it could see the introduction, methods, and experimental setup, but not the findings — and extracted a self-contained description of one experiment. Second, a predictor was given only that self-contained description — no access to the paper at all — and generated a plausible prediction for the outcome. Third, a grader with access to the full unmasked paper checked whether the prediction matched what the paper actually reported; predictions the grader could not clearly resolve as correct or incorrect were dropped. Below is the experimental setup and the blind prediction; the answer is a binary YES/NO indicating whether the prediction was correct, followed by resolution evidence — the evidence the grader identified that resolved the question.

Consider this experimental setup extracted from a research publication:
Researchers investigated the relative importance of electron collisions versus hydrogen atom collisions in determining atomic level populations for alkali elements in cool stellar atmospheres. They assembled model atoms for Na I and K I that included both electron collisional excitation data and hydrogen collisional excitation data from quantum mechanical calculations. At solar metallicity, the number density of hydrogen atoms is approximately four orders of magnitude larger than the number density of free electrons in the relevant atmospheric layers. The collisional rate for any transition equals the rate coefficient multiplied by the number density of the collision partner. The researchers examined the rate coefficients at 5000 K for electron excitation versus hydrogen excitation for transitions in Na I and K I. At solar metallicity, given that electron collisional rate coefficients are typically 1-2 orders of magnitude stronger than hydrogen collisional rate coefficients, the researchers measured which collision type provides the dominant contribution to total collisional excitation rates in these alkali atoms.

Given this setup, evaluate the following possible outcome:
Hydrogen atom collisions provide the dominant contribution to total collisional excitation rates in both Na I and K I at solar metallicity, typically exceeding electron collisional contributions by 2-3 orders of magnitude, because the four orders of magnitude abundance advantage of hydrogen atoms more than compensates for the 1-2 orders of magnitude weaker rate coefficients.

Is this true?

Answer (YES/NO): NO